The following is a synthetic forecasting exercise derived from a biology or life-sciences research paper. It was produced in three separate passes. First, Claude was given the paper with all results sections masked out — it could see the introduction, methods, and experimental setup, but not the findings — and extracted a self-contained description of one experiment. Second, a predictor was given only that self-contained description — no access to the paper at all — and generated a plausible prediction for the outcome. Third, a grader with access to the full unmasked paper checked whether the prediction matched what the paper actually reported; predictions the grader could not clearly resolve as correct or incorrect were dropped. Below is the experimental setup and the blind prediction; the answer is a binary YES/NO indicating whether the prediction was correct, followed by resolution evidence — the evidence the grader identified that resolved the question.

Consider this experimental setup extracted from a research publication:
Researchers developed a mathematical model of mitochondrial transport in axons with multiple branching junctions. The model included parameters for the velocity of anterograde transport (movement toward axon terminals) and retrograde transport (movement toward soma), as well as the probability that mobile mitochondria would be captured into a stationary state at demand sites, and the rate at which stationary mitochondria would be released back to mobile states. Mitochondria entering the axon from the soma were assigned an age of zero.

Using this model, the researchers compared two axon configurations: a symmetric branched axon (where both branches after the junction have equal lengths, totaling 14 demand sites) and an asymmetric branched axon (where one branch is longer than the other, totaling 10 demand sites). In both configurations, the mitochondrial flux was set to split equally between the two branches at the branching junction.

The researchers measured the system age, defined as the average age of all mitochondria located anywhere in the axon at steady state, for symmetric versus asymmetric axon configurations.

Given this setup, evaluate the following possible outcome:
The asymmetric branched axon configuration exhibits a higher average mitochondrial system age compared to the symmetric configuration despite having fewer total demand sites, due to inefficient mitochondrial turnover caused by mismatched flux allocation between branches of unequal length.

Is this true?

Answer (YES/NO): NO